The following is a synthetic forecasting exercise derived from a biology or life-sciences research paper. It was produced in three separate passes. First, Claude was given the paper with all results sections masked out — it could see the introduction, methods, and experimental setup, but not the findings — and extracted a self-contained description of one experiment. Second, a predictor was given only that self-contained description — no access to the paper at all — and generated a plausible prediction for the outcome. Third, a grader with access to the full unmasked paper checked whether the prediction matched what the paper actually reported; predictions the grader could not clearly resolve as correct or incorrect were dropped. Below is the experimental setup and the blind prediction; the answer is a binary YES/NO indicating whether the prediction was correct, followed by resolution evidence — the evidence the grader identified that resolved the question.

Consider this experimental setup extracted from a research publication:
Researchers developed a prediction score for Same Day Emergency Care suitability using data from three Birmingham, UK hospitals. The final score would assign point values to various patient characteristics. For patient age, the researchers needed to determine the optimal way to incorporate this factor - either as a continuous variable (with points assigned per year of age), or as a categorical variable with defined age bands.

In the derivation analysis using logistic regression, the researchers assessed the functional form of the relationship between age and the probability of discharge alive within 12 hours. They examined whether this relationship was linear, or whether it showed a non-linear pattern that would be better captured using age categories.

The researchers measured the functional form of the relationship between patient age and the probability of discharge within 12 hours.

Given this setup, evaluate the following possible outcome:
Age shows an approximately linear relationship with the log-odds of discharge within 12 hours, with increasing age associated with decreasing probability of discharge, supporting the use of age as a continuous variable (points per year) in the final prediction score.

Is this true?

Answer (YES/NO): NO